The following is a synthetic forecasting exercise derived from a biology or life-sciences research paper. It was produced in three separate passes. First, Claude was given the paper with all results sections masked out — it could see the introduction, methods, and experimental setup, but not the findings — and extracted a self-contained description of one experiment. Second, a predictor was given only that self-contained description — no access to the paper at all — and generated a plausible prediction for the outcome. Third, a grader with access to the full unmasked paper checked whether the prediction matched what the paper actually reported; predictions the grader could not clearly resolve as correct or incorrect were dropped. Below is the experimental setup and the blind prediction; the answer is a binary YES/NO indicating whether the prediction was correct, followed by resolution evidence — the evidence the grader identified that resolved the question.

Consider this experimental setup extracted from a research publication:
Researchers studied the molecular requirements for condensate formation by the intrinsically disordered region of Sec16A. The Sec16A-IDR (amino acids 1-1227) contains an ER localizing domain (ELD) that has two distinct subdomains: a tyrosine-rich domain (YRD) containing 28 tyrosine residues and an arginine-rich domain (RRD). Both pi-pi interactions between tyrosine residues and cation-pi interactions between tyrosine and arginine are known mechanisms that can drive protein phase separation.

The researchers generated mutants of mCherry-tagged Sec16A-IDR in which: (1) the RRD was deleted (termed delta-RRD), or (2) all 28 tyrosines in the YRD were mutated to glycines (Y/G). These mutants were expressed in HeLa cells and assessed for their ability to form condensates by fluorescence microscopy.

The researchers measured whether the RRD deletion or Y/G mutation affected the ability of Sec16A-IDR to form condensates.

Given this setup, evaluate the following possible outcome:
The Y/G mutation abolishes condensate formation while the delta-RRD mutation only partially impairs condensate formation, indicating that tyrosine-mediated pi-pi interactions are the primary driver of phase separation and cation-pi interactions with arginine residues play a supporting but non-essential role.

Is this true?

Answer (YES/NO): NO